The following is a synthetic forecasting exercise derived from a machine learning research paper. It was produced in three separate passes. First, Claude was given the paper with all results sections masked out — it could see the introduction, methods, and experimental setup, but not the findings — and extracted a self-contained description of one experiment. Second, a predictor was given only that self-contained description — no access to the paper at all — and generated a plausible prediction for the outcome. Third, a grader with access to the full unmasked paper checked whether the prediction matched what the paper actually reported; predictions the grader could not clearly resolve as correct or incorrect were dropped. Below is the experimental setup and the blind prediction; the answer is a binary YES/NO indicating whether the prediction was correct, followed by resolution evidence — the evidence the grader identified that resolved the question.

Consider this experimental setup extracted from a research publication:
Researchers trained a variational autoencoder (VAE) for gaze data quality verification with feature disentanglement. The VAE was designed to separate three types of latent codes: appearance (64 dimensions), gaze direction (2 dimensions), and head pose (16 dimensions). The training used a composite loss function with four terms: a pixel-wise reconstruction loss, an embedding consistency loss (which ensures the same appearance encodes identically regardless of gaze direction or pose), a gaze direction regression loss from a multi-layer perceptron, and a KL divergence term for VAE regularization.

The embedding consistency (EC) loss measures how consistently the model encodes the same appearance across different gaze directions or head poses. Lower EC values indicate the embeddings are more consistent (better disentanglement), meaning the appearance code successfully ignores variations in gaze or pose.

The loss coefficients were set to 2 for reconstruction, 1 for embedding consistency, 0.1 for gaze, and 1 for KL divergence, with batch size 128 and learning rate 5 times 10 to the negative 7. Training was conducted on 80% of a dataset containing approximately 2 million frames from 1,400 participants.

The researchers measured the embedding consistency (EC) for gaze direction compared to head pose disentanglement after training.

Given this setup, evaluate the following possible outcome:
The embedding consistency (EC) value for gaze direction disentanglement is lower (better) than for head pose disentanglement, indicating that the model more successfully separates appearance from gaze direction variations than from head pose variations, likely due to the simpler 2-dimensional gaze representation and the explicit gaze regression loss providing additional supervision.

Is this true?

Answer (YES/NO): YES